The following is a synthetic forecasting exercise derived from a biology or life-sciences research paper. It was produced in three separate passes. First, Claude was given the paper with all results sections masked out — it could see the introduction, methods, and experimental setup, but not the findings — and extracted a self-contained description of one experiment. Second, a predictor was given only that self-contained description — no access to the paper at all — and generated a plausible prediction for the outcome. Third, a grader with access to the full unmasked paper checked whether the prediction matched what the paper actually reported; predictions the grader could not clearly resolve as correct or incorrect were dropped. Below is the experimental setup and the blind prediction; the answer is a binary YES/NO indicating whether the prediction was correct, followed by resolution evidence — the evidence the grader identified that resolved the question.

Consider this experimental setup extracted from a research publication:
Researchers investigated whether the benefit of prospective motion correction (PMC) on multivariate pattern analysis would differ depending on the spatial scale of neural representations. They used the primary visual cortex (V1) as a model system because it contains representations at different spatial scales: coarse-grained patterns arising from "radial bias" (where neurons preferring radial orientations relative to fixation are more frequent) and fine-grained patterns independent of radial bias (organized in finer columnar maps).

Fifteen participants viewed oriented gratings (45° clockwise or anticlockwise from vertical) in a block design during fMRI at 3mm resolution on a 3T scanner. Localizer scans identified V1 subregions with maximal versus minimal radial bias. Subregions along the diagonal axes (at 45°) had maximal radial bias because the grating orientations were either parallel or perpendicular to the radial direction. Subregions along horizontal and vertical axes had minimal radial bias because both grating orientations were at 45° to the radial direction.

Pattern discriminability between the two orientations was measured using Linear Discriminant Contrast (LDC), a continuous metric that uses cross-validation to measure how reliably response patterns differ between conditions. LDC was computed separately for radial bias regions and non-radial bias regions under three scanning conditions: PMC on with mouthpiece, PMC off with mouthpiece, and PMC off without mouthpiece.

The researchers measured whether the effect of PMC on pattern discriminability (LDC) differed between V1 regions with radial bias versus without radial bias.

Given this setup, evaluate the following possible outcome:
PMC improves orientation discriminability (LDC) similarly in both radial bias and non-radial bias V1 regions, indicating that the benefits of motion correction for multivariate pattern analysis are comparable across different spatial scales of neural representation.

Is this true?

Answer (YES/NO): YES